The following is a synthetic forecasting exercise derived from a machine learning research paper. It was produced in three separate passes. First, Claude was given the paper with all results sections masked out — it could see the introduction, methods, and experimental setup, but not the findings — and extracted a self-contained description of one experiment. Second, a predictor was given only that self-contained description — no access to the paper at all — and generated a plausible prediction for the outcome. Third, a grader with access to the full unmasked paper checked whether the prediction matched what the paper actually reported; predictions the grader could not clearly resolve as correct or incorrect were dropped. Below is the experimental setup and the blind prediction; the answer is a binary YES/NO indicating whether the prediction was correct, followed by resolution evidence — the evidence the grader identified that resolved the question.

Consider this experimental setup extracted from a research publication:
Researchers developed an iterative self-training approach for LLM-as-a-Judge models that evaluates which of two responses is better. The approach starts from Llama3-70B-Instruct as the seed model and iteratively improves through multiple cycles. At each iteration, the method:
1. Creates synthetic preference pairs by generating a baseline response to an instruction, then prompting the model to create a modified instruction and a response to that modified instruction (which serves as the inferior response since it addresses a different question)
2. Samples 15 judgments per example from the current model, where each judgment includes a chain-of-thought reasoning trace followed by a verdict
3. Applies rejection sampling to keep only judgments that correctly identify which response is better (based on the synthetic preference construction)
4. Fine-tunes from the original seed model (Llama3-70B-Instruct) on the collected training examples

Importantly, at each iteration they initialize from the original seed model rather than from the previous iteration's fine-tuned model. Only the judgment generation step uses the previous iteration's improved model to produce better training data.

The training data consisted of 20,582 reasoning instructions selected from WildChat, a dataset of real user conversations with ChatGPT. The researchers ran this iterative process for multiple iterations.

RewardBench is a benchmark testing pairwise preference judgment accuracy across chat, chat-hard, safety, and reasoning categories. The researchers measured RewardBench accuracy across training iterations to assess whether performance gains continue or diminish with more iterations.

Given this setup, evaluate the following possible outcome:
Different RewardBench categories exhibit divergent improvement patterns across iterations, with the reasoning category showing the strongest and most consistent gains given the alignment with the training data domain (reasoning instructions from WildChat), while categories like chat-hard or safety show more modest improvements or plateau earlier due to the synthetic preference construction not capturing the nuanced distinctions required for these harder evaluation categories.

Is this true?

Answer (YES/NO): NO